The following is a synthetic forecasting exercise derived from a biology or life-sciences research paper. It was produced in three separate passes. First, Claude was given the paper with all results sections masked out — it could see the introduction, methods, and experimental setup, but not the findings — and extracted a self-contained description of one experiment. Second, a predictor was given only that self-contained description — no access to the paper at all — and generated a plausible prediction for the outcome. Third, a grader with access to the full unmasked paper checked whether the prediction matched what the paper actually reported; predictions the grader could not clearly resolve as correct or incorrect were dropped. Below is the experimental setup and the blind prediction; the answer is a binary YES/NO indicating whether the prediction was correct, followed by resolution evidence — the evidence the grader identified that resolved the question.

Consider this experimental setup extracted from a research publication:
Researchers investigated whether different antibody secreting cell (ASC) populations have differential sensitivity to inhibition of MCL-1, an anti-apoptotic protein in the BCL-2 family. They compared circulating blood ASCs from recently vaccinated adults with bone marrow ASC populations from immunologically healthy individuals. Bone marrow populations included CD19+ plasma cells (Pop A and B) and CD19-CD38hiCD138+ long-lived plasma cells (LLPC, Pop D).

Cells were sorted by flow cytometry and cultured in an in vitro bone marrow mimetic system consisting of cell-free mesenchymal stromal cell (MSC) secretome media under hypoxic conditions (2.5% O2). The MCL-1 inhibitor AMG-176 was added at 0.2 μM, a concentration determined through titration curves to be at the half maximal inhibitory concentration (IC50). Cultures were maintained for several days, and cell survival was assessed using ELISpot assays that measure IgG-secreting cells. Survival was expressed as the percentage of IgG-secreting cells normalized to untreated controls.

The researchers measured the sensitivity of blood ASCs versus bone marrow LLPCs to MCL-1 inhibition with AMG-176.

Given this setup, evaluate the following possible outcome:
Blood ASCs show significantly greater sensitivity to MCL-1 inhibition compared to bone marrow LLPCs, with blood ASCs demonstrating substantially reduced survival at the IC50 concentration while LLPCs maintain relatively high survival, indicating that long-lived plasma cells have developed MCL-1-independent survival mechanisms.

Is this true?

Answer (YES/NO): YES